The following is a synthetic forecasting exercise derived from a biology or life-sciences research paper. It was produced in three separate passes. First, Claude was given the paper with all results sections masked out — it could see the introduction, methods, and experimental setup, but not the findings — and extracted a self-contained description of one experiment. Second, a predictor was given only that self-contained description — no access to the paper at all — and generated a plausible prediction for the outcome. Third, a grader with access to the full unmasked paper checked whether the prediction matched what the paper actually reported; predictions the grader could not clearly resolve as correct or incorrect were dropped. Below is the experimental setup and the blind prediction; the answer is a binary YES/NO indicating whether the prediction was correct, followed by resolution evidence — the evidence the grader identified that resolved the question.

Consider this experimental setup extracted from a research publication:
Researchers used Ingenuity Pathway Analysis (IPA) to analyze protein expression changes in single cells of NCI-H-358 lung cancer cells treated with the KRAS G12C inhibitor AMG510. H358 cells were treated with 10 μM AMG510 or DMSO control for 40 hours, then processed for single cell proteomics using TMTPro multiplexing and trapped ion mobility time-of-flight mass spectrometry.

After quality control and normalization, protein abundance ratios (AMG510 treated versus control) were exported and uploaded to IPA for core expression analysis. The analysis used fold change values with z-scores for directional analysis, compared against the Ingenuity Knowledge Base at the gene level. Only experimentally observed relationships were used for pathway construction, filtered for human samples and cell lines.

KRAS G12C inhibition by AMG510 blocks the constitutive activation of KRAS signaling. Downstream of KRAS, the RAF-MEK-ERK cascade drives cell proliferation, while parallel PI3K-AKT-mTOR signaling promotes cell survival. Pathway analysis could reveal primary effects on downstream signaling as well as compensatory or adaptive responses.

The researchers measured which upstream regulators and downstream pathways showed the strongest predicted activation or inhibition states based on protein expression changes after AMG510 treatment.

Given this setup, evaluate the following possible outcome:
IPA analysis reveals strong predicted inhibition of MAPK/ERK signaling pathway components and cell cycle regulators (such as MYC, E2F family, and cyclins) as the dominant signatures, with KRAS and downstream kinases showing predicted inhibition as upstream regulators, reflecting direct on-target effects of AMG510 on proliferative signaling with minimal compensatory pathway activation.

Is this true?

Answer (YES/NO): NO